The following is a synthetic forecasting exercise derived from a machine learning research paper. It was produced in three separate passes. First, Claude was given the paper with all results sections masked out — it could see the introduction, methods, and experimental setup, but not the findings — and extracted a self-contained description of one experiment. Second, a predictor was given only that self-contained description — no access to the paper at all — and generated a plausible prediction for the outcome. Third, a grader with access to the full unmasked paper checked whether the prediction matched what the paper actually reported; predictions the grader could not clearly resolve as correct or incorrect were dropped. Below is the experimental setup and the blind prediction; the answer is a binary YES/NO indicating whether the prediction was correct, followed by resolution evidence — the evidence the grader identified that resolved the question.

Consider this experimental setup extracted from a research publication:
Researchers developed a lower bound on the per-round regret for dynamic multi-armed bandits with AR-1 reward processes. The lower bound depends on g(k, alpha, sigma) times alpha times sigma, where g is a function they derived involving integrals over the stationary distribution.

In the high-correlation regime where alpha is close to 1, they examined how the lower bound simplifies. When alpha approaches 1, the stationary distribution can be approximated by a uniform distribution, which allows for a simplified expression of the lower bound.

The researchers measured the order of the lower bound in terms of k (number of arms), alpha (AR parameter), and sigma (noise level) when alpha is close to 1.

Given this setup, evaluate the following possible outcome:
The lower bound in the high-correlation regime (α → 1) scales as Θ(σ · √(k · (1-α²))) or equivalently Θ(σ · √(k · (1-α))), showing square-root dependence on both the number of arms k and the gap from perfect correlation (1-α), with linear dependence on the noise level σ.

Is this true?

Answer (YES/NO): NO